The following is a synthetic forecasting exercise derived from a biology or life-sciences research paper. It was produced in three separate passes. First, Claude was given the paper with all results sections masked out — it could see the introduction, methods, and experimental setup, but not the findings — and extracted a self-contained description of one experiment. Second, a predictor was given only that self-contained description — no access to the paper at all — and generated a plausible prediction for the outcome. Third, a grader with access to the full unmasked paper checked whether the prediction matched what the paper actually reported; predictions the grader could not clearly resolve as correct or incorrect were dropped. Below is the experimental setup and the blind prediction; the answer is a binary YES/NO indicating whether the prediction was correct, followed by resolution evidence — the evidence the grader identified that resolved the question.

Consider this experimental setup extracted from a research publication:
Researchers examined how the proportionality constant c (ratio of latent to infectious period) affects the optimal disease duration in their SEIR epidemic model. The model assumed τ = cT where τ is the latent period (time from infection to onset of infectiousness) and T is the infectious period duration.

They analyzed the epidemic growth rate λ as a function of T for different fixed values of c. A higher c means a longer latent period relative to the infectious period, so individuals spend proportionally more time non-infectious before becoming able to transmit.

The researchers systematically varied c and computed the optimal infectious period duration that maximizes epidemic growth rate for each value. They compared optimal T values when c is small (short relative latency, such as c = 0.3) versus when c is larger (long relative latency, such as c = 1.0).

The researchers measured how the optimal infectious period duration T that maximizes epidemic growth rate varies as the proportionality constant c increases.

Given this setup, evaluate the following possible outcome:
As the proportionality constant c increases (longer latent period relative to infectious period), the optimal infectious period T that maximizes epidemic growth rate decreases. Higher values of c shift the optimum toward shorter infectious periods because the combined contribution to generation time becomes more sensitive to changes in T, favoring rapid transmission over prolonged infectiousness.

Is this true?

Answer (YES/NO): NO